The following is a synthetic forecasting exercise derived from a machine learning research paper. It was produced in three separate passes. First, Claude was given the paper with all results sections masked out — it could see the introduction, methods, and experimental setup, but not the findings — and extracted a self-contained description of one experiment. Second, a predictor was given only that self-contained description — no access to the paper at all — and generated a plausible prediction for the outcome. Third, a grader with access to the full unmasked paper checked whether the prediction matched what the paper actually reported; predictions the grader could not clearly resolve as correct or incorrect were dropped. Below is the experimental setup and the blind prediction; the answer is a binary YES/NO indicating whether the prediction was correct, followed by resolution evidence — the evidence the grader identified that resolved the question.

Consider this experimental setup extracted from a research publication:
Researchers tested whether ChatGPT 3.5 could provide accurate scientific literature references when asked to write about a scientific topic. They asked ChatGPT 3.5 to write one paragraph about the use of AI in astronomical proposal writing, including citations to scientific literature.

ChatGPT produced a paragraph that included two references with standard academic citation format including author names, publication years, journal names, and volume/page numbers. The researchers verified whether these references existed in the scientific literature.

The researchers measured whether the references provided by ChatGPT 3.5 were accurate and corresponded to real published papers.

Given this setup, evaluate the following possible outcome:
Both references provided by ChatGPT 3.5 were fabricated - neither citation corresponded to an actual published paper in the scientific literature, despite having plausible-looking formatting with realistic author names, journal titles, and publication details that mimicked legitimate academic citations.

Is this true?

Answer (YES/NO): YES